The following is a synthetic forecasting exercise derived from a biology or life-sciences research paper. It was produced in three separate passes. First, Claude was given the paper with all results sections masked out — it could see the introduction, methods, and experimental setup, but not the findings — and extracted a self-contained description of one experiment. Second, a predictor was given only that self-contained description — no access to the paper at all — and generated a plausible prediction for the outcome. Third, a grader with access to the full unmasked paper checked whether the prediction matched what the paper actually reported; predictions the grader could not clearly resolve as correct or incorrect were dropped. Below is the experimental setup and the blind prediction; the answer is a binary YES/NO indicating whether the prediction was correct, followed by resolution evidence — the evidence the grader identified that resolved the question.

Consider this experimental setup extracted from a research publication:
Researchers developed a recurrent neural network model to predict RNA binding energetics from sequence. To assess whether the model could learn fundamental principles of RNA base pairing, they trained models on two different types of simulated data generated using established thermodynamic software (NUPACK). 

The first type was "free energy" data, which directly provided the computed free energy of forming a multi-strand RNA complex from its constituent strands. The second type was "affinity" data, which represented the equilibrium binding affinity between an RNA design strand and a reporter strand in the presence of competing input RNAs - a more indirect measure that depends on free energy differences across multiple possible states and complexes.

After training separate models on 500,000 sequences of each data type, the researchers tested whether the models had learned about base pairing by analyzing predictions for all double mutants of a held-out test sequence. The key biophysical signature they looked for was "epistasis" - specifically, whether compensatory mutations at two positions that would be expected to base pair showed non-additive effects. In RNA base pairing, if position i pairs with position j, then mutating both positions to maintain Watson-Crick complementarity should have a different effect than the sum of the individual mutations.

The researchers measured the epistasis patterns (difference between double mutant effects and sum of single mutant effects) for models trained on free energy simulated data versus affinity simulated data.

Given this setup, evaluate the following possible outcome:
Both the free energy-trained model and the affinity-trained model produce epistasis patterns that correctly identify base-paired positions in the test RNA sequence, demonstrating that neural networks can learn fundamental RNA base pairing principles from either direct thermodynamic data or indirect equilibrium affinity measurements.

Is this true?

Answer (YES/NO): NO